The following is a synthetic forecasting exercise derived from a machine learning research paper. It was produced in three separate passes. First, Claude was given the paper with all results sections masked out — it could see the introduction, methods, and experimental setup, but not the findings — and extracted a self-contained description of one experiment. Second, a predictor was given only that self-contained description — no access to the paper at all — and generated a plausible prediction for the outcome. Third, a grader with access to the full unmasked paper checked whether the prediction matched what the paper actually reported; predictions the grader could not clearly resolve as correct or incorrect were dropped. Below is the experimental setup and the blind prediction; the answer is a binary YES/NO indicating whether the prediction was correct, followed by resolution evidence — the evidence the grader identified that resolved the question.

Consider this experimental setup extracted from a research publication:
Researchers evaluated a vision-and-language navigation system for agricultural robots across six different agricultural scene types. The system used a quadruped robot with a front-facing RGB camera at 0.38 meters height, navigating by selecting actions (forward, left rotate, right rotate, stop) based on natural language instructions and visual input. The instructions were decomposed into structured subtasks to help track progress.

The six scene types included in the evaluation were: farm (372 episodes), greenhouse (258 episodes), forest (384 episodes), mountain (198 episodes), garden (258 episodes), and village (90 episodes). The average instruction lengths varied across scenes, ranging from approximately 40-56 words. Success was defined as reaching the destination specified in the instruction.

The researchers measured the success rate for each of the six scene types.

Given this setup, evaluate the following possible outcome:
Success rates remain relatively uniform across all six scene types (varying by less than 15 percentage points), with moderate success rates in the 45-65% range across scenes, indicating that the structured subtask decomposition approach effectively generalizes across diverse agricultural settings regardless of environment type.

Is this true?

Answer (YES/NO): NO